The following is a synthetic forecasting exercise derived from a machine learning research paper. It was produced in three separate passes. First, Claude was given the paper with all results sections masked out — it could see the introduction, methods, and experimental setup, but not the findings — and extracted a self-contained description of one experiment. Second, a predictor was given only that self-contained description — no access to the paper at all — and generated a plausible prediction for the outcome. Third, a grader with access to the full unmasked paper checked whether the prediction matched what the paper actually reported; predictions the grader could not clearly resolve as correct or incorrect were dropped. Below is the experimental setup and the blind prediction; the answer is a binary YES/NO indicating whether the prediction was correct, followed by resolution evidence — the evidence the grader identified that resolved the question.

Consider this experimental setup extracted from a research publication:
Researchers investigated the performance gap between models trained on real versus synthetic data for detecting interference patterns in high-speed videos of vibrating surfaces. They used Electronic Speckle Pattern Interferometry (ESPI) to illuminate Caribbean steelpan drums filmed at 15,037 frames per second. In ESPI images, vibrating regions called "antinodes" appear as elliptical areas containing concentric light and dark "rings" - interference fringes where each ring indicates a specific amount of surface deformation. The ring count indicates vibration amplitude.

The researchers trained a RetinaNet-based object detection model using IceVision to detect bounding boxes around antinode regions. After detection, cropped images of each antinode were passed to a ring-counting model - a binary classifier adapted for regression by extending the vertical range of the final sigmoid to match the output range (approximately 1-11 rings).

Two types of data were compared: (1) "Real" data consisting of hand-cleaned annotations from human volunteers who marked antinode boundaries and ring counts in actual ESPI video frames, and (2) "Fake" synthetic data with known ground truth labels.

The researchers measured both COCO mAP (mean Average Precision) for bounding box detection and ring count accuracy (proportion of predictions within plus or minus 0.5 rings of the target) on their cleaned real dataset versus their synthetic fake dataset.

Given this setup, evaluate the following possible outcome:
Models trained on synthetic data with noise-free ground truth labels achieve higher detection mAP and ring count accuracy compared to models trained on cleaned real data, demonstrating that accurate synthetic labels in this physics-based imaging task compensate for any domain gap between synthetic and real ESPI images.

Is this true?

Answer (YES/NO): NO